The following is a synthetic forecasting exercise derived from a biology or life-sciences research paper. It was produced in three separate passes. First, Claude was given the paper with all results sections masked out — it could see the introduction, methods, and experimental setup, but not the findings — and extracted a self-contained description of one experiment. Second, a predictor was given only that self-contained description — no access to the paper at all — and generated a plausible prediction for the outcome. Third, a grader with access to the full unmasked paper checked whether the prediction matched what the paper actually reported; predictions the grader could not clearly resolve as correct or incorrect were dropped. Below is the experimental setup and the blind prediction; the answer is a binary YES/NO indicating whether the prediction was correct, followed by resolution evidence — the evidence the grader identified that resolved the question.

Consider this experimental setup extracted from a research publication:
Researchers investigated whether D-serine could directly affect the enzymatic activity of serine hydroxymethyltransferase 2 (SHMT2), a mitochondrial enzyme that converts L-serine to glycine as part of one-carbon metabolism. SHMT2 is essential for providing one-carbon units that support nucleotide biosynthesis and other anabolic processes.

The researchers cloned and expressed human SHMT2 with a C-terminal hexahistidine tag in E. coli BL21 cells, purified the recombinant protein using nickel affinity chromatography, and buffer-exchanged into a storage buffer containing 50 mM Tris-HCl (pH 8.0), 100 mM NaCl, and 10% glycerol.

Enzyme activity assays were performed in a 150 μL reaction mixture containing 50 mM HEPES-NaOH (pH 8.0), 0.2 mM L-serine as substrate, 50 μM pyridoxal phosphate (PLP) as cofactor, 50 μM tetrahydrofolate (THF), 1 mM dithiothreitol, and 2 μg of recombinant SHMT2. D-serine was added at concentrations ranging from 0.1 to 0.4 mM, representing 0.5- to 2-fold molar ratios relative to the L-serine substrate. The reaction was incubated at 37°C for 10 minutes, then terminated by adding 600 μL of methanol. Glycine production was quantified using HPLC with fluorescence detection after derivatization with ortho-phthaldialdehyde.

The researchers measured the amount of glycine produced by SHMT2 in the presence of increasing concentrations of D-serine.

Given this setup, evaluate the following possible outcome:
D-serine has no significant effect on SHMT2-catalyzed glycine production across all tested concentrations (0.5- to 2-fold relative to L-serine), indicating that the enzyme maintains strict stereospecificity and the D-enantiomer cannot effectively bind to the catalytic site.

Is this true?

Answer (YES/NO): YES